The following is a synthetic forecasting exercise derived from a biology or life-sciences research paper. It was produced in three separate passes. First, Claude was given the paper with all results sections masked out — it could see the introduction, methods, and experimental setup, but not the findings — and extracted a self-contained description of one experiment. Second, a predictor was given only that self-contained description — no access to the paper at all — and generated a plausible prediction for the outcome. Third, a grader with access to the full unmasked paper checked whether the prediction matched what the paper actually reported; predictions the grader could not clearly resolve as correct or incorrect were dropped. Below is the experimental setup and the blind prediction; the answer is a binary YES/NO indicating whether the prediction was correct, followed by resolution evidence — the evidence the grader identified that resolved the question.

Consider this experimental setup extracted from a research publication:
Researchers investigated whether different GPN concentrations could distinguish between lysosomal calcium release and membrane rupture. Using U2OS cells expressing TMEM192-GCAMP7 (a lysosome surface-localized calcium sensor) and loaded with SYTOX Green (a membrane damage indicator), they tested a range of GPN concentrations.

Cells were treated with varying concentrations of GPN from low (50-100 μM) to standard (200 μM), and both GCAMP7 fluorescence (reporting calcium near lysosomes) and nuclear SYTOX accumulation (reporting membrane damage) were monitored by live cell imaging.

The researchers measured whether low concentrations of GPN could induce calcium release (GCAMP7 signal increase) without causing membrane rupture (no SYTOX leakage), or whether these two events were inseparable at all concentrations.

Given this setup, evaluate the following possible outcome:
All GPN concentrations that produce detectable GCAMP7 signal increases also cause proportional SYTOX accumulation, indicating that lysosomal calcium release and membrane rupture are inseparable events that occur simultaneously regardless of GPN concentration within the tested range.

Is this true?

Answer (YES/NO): NO